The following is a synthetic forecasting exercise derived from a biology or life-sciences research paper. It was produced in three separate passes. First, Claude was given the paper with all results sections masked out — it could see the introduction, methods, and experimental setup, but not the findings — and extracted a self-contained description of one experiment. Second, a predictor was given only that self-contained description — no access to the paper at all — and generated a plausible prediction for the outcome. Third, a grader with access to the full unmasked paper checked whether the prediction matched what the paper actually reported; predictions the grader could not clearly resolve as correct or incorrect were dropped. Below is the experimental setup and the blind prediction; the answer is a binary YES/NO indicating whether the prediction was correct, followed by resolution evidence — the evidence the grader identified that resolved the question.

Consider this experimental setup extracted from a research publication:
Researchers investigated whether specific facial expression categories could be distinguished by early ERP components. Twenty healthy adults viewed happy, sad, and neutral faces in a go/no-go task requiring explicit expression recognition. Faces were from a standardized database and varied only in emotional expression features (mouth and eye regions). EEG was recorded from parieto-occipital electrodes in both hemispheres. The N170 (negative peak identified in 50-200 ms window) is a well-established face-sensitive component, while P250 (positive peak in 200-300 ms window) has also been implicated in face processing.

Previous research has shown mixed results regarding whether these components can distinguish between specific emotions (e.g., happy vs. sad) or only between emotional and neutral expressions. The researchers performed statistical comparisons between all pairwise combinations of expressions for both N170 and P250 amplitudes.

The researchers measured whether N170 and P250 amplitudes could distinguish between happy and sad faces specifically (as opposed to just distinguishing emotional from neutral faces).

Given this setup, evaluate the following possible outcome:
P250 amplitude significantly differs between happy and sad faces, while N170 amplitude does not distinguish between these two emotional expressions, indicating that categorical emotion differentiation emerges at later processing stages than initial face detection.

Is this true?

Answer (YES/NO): NO